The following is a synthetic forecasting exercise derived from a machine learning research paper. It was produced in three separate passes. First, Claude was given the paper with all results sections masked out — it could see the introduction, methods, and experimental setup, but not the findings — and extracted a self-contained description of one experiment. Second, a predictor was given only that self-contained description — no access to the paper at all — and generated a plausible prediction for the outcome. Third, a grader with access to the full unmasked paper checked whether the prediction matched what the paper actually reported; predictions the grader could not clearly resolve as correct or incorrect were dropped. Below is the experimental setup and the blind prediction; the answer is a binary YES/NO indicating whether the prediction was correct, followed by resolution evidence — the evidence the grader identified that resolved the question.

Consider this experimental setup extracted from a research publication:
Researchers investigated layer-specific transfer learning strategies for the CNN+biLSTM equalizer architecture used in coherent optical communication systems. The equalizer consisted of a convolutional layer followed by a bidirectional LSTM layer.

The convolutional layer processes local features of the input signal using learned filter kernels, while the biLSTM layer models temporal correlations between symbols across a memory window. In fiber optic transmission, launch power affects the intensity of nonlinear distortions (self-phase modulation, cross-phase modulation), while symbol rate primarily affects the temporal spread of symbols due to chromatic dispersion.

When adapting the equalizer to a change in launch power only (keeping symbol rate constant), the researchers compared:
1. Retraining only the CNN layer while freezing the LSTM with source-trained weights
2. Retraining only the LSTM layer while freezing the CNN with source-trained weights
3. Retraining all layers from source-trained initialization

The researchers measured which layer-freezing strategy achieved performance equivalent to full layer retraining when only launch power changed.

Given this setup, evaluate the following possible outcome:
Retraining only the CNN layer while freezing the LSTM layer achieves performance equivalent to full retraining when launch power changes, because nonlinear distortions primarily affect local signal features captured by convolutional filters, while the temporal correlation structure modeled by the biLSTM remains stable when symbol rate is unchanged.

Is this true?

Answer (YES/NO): YES